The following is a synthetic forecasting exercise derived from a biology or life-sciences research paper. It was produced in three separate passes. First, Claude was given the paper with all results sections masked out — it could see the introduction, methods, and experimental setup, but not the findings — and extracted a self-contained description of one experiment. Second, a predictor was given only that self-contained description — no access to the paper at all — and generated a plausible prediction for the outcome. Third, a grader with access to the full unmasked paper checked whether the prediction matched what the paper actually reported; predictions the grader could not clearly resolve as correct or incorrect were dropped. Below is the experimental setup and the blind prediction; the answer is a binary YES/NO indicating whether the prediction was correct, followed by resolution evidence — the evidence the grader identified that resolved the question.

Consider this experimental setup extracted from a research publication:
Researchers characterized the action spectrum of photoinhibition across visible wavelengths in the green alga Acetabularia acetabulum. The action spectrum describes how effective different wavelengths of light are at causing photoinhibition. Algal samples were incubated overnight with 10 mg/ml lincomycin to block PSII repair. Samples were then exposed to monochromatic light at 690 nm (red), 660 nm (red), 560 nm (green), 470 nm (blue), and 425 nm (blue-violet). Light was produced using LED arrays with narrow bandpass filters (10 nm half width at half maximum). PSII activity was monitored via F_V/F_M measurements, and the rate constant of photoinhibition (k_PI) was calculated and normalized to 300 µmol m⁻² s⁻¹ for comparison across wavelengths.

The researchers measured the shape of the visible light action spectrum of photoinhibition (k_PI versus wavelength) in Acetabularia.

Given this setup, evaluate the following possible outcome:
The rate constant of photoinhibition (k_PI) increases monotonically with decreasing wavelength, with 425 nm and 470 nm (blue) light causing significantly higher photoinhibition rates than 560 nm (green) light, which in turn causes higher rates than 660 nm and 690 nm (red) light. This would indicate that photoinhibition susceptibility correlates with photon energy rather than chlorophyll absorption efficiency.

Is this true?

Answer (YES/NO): NO